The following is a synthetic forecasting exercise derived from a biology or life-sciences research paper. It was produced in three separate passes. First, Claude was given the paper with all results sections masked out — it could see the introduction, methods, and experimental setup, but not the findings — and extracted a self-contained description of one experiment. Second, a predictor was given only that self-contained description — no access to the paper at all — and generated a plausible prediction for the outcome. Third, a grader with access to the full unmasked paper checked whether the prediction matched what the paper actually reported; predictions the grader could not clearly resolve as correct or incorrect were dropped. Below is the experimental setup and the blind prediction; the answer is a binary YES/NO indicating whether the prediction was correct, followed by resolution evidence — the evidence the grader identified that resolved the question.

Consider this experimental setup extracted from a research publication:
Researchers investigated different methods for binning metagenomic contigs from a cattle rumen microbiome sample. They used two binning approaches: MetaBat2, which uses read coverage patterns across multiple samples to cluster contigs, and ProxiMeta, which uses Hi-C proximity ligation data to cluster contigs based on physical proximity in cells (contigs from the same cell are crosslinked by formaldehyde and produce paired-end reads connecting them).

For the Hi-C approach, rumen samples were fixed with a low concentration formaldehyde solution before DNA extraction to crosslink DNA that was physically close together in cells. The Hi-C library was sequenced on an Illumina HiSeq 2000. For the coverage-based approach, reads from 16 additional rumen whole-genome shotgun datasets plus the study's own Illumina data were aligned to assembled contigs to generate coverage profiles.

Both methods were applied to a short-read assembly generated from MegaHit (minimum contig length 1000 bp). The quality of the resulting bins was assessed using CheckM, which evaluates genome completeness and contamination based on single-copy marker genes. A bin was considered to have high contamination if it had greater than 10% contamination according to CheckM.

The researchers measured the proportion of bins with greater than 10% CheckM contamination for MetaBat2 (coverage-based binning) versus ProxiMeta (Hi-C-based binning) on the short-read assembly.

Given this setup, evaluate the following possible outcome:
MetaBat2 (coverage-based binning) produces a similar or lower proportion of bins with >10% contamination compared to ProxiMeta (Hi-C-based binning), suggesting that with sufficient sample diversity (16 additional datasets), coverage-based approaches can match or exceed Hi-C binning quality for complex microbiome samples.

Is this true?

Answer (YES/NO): NO